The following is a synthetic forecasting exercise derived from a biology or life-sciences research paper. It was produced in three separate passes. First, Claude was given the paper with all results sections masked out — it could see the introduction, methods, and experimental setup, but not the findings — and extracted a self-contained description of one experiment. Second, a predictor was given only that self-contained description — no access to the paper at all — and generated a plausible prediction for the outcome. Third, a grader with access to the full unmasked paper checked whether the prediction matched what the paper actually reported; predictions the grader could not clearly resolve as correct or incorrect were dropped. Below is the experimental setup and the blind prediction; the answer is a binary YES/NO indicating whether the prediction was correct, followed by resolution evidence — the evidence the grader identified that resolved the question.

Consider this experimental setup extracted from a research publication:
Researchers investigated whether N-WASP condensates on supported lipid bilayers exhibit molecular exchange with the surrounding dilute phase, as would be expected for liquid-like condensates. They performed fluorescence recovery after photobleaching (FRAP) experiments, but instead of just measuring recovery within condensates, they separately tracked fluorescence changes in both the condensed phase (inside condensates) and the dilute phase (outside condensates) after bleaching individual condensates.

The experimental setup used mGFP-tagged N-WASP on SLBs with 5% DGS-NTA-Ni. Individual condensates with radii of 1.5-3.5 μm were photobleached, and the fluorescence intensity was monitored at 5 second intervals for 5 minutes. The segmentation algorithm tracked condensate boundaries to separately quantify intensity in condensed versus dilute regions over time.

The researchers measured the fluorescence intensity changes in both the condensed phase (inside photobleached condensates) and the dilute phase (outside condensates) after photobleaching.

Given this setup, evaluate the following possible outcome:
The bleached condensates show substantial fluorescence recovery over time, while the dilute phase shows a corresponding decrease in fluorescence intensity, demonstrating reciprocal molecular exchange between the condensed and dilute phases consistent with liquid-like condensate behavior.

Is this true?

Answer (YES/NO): YES